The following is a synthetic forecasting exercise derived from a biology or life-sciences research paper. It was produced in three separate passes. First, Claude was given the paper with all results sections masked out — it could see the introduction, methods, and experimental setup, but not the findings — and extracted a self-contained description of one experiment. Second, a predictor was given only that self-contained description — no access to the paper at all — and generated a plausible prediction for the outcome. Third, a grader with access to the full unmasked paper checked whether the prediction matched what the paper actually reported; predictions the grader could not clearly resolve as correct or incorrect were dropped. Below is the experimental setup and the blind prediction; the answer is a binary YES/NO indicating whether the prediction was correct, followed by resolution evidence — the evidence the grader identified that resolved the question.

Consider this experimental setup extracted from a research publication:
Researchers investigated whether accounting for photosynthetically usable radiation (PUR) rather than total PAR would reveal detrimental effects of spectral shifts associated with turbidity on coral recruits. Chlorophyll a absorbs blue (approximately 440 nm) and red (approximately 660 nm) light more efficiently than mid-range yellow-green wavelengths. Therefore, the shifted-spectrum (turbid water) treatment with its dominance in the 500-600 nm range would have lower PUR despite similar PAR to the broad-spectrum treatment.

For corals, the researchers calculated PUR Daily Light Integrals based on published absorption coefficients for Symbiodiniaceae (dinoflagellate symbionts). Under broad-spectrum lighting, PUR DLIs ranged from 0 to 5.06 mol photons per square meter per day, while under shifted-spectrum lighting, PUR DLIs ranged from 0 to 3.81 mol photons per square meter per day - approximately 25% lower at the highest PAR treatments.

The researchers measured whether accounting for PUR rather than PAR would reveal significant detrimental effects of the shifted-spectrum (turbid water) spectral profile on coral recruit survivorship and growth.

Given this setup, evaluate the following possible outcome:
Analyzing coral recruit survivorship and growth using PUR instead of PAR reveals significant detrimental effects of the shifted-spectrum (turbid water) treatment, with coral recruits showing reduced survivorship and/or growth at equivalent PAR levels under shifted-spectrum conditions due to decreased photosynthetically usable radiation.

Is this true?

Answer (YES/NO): NO